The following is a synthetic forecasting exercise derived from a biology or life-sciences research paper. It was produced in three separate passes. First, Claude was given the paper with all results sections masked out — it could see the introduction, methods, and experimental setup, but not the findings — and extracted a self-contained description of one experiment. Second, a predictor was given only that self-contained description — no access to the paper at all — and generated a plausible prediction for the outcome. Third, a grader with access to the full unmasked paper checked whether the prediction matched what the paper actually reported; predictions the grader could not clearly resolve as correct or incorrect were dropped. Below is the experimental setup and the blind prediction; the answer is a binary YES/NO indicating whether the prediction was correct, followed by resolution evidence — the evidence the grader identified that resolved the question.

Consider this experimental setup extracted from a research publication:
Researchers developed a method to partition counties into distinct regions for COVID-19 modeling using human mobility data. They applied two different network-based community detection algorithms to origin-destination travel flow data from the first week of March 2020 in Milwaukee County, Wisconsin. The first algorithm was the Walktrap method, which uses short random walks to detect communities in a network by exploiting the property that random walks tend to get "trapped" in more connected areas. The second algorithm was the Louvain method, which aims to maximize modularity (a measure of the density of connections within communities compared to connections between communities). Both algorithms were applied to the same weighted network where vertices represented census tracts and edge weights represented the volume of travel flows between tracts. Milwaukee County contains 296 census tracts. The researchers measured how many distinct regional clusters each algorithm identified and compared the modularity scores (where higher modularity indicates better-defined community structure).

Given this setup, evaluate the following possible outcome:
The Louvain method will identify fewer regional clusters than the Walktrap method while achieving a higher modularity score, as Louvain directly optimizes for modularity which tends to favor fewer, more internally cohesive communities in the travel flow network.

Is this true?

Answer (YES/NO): NO